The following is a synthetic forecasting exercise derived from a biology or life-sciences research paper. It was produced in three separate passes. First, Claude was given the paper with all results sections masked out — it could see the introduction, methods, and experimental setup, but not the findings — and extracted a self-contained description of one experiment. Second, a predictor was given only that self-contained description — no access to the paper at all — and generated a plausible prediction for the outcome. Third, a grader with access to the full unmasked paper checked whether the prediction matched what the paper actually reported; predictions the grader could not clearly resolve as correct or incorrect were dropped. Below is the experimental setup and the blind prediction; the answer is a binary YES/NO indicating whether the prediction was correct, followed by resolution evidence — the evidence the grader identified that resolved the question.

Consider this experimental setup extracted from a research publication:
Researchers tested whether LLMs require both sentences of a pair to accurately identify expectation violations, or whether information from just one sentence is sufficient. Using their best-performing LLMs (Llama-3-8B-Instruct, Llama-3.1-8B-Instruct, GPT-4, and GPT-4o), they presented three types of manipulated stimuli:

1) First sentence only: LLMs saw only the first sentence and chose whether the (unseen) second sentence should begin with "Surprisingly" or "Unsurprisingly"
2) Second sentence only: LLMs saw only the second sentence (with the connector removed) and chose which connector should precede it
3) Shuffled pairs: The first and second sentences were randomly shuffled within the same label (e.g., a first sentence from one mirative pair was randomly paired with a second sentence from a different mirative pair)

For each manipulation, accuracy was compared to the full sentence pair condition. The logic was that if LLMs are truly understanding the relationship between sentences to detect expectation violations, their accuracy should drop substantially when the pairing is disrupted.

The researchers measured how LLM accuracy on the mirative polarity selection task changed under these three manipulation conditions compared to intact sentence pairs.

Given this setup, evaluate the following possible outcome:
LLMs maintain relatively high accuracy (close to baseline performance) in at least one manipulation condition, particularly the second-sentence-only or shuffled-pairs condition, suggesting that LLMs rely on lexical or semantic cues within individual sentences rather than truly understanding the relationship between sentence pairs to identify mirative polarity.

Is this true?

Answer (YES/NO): NO